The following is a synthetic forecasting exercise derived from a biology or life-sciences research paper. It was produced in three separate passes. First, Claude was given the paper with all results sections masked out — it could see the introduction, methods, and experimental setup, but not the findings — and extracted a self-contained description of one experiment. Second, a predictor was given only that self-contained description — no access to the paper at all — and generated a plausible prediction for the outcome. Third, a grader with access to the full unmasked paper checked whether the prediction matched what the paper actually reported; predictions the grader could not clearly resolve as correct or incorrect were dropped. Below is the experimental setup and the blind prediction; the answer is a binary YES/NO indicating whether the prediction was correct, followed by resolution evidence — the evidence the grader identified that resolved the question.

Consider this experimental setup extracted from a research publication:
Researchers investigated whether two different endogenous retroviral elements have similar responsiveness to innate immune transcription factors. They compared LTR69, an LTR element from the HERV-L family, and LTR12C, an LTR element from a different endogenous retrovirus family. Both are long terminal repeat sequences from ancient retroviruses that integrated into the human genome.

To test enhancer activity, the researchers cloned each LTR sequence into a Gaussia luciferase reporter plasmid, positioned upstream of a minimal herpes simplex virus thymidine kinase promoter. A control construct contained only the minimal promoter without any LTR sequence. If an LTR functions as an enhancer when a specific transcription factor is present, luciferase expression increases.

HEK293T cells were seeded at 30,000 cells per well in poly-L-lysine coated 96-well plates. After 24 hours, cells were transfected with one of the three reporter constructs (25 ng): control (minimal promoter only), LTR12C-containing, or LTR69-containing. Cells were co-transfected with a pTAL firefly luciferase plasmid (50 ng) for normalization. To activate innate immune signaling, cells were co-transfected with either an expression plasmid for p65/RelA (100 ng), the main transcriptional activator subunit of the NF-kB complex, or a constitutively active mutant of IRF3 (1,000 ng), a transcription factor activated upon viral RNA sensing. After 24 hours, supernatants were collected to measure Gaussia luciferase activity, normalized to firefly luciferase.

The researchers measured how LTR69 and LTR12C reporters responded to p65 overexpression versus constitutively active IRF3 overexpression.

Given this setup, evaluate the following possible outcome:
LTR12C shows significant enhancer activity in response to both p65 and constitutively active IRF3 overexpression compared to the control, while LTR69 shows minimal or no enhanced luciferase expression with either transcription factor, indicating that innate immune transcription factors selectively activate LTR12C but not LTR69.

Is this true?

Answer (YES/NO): NO